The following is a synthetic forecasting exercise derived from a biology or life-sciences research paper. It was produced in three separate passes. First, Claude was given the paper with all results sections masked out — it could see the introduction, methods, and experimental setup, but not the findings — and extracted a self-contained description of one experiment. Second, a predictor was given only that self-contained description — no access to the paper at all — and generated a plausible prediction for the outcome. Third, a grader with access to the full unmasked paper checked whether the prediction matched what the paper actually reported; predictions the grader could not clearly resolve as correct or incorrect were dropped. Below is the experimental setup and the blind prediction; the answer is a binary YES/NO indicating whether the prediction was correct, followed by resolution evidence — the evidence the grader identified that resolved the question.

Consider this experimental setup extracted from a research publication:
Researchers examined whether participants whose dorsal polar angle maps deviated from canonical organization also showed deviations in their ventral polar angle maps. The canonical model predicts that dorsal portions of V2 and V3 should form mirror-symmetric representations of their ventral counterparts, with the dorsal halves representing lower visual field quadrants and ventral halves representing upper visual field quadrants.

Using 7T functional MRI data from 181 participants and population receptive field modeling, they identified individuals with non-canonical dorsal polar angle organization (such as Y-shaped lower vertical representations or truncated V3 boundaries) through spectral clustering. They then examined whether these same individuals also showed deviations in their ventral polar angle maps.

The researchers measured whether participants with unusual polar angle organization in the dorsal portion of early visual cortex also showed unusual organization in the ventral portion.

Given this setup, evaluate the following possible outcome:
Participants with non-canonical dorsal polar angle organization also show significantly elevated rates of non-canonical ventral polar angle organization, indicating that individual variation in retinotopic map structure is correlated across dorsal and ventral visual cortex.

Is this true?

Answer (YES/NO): NO